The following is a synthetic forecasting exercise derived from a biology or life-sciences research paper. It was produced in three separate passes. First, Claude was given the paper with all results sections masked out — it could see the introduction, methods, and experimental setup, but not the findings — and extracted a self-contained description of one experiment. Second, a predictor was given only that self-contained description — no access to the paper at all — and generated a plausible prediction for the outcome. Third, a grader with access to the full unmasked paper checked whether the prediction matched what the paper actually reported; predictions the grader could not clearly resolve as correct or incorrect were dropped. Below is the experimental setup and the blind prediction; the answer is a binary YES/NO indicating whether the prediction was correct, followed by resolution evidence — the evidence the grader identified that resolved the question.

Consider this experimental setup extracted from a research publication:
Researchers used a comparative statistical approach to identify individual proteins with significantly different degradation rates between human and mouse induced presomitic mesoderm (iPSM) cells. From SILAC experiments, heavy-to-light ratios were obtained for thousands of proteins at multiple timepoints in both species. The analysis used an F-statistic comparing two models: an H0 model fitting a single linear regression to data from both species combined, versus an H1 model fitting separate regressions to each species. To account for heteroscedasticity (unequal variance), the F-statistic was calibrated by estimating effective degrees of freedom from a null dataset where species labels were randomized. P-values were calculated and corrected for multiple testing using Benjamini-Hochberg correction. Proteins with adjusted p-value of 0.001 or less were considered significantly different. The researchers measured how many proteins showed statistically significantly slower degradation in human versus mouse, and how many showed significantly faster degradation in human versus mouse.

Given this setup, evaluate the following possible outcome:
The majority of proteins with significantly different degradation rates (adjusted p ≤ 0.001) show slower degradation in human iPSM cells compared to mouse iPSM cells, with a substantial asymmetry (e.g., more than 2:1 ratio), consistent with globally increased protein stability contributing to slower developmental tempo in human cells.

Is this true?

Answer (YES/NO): YES